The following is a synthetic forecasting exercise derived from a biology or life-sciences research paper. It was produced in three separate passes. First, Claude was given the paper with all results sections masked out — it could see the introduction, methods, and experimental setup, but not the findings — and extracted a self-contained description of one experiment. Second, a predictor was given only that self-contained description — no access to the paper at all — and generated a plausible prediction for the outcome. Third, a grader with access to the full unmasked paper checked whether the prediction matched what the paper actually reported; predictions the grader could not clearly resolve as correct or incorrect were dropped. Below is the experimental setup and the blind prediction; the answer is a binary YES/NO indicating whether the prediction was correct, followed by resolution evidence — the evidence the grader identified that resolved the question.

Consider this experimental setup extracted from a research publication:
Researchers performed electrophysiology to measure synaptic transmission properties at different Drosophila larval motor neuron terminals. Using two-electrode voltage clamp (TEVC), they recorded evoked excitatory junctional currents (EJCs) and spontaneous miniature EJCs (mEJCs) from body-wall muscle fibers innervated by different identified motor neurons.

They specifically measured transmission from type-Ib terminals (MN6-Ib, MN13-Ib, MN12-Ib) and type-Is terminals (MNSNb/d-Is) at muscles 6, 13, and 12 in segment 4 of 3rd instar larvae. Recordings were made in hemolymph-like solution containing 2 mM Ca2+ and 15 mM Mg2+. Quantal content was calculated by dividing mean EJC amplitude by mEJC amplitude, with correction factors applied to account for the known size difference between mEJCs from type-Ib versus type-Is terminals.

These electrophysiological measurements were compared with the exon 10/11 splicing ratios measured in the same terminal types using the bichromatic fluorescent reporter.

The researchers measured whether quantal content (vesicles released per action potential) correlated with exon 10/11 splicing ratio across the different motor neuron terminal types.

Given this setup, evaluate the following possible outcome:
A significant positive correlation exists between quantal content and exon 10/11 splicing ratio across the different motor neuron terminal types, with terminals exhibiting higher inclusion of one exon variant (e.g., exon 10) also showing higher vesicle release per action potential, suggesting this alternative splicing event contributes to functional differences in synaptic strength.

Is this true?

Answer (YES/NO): NO